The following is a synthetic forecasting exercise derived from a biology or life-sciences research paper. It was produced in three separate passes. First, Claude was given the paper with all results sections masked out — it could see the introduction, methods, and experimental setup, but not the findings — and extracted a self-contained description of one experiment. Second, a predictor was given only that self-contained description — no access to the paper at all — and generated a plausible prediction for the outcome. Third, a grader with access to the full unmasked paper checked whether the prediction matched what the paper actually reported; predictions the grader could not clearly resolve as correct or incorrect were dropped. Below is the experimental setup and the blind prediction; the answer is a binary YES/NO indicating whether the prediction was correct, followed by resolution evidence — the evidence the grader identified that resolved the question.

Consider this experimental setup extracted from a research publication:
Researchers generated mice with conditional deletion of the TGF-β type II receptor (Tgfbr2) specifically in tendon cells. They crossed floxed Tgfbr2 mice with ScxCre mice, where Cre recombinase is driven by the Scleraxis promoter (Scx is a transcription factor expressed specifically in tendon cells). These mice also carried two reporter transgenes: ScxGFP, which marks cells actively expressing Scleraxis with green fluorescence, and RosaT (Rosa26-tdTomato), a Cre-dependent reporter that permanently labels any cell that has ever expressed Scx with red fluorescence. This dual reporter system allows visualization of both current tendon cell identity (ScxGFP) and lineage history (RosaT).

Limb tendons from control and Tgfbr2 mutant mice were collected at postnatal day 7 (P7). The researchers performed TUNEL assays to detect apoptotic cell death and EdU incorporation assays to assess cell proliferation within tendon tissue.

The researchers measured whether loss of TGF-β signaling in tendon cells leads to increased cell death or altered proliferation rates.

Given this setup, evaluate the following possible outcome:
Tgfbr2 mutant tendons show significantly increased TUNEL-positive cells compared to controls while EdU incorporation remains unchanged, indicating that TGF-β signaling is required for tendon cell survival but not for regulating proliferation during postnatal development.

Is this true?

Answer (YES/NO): NO